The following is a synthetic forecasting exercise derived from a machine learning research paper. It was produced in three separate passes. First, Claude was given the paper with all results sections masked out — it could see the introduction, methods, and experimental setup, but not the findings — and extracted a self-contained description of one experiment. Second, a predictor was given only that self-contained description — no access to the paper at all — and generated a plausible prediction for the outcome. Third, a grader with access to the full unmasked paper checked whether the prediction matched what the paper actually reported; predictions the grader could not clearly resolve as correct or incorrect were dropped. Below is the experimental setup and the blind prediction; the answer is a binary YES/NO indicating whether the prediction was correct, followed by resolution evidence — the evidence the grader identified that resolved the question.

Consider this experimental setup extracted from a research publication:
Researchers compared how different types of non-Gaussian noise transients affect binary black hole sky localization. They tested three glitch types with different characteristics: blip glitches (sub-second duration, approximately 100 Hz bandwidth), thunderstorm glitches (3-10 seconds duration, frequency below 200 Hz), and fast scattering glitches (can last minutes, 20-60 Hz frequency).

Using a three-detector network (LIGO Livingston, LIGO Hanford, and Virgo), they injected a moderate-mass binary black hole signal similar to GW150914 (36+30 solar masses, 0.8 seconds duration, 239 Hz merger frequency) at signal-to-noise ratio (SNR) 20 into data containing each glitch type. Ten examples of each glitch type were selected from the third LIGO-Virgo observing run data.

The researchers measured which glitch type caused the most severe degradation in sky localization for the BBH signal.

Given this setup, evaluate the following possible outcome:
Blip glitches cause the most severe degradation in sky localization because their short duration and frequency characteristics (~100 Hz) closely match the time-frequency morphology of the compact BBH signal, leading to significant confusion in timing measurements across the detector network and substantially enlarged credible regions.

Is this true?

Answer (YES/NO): YES